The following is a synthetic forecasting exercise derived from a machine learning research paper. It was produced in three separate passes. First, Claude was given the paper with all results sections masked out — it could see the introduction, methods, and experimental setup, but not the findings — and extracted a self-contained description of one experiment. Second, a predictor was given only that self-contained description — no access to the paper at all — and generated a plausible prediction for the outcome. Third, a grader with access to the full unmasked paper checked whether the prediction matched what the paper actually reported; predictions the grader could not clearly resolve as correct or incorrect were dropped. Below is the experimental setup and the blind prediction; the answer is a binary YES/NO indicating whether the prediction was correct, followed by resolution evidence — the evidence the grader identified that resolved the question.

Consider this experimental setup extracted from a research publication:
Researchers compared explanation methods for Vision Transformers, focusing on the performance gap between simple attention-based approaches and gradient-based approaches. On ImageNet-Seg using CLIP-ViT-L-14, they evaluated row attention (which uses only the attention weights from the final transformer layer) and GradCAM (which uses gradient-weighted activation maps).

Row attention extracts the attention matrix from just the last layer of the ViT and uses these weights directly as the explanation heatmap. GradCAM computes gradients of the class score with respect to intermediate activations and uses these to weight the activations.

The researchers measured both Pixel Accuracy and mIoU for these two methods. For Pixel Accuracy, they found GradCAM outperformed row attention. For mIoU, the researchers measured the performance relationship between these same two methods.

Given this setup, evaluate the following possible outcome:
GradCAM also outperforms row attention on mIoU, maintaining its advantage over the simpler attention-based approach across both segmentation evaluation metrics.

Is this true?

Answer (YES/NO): YES